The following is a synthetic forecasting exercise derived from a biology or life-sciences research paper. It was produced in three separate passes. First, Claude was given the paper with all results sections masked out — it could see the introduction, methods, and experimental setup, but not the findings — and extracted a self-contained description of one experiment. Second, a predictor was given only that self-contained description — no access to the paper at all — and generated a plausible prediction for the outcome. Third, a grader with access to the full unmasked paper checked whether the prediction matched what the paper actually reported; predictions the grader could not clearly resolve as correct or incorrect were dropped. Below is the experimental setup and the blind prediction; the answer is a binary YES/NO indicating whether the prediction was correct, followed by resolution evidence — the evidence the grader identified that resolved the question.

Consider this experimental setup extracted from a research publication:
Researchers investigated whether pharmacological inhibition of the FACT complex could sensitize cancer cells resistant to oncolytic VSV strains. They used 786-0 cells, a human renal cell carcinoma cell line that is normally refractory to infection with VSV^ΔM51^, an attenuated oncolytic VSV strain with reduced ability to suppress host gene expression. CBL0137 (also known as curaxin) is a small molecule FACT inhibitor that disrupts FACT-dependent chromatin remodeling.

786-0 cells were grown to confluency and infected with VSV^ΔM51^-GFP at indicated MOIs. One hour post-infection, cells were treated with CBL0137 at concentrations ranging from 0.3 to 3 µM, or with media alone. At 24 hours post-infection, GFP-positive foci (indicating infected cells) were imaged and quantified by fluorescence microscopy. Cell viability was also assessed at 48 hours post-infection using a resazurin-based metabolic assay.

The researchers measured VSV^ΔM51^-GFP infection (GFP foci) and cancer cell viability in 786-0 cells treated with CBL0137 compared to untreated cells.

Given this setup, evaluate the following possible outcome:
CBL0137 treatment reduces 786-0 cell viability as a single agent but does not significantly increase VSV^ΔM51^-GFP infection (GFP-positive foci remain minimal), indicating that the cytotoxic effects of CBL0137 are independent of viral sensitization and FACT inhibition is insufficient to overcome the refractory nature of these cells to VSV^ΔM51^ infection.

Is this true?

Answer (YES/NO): NO